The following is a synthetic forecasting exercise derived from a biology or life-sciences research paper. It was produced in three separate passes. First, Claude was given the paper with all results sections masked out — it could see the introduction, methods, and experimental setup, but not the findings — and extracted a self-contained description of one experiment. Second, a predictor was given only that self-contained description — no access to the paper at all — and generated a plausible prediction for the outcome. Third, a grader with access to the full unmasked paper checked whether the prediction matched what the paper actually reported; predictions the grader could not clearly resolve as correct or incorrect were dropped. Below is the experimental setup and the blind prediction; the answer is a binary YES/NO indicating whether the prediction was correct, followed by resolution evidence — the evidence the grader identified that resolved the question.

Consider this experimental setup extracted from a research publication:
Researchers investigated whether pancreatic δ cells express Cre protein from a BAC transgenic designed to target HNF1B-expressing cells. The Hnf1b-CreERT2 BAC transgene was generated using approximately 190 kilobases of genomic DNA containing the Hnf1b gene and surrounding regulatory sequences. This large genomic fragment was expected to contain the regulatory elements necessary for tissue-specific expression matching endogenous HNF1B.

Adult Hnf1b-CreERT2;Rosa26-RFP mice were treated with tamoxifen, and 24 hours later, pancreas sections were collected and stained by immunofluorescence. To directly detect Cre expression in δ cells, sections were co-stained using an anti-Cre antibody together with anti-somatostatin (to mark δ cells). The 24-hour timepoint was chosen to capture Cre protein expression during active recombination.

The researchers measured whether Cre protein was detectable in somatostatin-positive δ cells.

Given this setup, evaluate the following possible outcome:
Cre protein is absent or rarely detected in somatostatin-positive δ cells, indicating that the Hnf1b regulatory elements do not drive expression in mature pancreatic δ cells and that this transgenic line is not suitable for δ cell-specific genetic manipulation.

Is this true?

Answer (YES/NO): NO